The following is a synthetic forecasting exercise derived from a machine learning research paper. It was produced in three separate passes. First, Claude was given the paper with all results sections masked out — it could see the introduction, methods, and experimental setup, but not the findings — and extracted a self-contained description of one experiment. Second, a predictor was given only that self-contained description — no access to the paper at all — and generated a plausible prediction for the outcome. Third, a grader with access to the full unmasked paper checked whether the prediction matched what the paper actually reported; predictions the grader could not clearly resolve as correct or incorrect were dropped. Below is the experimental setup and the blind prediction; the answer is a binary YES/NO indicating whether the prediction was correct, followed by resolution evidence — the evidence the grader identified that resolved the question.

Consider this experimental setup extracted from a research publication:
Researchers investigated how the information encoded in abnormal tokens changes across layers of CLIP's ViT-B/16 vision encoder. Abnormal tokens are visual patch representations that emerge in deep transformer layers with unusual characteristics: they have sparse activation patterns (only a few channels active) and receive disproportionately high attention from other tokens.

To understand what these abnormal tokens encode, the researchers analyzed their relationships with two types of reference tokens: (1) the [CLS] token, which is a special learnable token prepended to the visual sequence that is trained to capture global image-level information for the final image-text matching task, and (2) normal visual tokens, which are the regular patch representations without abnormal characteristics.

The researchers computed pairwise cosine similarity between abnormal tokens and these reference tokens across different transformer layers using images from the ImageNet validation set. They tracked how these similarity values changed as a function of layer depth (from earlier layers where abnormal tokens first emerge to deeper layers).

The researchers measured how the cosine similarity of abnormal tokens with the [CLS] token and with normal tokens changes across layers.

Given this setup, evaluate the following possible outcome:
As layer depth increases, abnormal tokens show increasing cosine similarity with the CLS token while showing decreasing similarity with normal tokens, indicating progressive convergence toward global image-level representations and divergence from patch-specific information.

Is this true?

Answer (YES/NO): YES